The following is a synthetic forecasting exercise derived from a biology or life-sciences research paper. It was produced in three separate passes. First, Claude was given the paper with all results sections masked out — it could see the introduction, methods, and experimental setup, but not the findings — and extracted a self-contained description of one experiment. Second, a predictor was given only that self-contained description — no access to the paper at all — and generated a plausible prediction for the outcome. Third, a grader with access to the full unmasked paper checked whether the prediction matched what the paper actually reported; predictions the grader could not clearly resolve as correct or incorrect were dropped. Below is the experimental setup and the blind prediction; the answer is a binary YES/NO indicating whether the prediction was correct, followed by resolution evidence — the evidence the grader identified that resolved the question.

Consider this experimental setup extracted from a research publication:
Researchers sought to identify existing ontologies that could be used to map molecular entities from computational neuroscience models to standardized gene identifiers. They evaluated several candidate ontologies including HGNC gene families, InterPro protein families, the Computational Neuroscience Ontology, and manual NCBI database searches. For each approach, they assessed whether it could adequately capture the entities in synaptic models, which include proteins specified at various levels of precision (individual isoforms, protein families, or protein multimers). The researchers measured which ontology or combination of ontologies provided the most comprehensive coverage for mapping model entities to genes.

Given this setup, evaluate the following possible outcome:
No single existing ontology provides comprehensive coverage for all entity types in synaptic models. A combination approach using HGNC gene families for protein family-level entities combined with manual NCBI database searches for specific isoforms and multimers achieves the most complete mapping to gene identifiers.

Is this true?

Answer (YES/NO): NO